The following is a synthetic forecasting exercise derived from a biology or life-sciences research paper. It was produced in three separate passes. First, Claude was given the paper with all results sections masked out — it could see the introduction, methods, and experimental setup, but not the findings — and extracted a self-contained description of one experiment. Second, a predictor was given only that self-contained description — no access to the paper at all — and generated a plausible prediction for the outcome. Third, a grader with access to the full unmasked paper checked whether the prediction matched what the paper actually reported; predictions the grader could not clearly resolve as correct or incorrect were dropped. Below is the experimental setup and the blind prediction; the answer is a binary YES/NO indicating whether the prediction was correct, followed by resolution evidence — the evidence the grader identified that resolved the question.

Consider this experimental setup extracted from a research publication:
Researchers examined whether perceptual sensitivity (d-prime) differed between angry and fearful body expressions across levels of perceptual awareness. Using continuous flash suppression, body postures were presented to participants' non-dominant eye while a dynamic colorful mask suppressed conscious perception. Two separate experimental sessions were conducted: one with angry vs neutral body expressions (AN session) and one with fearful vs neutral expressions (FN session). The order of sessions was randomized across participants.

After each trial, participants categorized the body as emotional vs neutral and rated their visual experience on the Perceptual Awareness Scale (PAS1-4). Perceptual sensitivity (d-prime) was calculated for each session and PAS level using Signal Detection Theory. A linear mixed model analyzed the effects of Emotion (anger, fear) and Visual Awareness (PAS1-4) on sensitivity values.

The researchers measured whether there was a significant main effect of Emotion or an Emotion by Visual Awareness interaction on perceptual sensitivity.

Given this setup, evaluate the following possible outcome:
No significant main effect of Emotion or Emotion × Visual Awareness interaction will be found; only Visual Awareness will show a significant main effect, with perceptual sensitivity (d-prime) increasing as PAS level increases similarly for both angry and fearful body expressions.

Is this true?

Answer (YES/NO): NO